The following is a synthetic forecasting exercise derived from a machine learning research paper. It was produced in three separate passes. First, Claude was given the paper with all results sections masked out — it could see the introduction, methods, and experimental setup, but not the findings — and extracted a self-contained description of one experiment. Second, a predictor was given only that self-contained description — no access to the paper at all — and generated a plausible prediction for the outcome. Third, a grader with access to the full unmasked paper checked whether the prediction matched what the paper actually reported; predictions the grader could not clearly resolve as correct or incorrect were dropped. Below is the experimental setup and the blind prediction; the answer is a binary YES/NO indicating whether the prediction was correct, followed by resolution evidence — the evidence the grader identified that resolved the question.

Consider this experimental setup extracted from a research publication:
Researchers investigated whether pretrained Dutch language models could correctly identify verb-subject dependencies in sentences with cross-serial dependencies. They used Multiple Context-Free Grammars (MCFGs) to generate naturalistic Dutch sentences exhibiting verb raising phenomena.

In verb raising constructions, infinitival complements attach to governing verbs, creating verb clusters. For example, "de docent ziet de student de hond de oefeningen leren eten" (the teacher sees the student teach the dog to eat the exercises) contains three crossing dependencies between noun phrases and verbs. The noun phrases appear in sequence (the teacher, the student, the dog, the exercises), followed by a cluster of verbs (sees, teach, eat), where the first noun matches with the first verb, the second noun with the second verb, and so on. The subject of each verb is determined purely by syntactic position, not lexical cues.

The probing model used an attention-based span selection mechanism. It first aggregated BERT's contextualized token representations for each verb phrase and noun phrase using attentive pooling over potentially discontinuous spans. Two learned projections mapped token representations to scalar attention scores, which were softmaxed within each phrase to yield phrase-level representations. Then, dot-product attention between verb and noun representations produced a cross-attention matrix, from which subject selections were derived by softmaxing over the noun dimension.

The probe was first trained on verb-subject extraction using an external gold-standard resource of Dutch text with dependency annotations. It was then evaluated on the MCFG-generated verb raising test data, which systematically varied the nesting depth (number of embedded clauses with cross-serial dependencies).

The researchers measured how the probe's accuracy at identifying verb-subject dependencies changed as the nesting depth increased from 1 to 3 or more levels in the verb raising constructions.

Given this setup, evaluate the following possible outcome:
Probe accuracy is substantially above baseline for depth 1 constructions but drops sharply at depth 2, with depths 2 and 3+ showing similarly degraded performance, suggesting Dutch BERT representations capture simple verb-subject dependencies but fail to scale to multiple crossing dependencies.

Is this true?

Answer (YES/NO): NO